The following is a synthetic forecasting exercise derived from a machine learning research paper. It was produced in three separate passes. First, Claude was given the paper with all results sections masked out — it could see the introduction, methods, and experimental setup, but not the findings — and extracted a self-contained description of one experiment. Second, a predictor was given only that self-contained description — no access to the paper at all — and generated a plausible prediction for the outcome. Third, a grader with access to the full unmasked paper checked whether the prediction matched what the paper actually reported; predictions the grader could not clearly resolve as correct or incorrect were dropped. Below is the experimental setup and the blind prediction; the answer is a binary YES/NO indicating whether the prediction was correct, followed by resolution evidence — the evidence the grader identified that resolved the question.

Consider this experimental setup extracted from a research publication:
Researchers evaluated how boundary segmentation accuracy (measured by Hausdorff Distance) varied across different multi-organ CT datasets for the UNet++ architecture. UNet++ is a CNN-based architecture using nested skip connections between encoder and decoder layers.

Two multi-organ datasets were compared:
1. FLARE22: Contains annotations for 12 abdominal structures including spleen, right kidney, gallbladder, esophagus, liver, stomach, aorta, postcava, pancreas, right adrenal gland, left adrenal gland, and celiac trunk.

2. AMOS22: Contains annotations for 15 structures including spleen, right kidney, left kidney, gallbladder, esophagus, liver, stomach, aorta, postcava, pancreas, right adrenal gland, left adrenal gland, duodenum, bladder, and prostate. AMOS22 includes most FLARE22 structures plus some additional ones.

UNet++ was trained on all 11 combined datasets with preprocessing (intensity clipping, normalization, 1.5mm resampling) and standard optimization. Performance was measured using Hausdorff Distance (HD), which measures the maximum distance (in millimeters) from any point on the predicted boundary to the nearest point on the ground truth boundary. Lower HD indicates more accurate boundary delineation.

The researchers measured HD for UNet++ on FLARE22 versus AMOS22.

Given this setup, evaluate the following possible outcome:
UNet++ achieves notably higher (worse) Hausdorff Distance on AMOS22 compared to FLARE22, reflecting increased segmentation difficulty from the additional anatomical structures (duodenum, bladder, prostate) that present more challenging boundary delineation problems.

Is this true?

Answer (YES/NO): YES